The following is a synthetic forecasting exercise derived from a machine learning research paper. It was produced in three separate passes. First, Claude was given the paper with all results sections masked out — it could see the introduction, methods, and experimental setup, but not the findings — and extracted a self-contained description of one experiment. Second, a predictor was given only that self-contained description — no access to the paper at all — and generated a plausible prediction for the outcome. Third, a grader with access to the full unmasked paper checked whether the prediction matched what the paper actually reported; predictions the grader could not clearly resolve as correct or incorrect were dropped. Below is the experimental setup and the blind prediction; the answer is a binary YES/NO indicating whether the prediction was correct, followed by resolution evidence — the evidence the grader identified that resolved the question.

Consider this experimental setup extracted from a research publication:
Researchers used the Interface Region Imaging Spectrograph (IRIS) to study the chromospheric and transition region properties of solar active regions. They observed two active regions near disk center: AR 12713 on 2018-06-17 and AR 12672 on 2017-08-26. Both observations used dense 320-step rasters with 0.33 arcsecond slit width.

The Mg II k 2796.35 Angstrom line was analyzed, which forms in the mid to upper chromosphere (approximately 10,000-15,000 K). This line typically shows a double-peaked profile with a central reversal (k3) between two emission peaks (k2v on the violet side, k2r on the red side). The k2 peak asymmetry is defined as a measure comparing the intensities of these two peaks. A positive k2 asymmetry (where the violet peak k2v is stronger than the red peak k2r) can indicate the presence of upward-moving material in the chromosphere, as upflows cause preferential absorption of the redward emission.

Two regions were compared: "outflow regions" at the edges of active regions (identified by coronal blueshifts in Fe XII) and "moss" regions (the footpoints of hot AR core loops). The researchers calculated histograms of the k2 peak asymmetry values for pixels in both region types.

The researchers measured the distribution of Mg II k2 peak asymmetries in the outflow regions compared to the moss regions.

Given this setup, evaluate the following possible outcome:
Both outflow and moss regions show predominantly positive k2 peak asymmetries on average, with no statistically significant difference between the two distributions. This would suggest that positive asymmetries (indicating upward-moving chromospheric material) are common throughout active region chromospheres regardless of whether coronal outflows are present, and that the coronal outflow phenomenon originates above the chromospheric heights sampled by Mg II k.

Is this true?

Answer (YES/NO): NO